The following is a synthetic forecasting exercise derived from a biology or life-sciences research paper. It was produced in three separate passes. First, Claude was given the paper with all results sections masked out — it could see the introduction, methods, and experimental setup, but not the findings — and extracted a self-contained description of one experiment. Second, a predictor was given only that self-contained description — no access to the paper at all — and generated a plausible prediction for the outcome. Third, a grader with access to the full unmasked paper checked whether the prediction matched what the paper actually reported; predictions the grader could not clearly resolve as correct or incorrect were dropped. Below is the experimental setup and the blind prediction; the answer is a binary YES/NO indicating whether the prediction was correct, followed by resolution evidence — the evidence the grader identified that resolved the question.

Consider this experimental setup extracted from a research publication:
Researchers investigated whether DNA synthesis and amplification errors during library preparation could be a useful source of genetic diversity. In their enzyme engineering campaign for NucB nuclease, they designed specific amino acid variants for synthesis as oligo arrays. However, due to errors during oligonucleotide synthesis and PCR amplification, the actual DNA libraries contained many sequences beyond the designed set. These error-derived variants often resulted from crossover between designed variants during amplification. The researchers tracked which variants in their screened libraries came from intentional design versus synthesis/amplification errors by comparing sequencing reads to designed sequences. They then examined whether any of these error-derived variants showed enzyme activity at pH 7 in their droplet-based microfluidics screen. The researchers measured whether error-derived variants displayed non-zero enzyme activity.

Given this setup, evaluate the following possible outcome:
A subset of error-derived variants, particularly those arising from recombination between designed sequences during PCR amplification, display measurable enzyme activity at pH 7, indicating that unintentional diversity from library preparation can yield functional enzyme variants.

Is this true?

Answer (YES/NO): YES